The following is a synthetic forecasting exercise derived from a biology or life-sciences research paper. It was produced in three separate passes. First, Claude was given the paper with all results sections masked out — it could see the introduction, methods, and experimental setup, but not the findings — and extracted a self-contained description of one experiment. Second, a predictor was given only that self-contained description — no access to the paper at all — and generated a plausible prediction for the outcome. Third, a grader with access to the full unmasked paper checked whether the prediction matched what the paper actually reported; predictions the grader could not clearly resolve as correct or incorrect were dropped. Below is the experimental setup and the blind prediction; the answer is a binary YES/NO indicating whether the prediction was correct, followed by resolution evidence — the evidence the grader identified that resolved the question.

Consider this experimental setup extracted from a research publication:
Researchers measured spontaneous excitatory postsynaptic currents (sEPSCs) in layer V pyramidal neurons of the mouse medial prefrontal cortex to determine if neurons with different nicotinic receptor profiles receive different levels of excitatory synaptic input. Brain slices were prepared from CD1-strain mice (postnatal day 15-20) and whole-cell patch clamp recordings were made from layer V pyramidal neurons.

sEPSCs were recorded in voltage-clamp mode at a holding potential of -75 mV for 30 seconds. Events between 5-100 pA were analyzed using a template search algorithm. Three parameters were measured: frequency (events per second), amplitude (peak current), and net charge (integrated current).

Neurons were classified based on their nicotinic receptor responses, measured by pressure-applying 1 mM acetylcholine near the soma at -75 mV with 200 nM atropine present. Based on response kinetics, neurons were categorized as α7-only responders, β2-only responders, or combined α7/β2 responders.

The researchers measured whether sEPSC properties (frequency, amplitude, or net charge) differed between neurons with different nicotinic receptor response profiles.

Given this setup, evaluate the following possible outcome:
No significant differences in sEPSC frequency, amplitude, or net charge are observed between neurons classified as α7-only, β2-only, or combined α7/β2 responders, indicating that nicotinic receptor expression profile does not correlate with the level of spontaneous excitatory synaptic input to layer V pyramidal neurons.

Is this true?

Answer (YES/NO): NO